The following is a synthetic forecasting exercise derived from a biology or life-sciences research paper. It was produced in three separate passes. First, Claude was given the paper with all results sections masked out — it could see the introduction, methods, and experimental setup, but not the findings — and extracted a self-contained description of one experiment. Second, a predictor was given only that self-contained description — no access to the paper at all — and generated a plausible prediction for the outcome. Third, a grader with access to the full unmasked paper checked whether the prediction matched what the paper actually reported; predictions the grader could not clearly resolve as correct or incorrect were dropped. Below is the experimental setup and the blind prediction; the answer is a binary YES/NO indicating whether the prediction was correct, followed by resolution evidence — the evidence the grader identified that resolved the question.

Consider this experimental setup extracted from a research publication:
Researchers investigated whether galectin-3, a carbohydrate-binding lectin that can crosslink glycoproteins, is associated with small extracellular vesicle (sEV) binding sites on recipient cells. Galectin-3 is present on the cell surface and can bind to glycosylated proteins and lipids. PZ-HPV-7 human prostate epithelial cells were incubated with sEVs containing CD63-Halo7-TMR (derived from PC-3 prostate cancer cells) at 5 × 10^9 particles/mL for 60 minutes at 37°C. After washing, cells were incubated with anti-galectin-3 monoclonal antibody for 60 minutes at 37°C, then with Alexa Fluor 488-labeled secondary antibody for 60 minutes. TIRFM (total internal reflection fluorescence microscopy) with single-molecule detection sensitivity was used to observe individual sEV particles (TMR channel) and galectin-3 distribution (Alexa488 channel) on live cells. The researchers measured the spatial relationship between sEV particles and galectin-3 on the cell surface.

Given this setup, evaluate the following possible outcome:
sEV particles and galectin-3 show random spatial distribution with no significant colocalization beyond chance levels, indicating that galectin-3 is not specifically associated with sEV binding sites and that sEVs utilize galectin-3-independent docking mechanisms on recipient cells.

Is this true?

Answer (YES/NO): NO